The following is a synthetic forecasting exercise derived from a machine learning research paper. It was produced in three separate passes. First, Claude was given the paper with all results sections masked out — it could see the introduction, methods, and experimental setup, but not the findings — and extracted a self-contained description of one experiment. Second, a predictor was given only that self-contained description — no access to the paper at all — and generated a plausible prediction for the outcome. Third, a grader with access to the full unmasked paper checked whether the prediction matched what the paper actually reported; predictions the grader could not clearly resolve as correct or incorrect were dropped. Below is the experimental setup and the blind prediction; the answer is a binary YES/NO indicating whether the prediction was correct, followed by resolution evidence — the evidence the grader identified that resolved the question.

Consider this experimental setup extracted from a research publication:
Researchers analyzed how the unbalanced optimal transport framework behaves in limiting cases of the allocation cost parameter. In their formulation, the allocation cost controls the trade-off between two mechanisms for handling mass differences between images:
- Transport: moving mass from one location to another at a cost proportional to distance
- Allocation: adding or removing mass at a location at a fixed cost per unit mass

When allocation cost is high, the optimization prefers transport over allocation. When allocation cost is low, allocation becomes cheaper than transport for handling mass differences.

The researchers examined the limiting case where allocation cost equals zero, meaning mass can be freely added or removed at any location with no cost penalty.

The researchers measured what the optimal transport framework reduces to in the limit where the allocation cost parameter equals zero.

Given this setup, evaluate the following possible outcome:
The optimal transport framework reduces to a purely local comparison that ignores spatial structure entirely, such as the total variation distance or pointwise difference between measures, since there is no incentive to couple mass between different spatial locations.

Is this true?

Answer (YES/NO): NO